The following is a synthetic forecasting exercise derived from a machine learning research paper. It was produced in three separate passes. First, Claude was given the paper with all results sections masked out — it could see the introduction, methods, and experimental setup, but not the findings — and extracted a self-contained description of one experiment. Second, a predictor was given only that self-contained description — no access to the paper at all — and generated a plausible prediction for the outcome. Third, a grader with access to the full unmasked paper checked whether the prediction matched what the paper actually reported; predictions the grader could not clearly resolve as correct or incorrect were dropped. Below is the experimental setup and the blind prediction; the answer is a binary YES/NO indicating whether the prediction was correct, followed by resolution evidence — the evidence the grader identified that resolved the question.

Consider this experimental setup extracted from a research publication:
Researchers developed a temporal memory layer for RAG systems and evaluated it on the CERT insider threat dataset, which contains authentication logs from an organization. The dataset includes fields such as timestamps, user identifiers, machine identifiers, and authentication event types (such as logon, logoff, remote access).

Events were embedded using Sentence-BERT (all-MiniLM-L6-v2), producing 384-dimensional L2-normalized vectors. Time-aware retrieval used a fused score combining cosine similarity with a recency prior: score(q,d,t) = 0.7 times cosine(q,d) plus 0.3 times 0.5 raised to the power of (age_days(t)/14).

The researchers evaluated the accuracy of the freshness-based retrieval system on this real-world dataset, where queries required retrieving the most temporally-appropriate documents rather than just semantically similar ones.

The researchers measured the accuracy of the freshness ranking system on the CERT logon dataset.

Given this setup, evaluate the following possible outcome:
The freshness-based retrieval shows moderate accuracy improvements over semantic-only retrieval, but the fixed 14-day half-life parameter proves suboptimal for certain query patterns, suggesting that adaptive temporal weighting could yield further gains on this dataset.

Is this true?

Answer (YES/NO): NO